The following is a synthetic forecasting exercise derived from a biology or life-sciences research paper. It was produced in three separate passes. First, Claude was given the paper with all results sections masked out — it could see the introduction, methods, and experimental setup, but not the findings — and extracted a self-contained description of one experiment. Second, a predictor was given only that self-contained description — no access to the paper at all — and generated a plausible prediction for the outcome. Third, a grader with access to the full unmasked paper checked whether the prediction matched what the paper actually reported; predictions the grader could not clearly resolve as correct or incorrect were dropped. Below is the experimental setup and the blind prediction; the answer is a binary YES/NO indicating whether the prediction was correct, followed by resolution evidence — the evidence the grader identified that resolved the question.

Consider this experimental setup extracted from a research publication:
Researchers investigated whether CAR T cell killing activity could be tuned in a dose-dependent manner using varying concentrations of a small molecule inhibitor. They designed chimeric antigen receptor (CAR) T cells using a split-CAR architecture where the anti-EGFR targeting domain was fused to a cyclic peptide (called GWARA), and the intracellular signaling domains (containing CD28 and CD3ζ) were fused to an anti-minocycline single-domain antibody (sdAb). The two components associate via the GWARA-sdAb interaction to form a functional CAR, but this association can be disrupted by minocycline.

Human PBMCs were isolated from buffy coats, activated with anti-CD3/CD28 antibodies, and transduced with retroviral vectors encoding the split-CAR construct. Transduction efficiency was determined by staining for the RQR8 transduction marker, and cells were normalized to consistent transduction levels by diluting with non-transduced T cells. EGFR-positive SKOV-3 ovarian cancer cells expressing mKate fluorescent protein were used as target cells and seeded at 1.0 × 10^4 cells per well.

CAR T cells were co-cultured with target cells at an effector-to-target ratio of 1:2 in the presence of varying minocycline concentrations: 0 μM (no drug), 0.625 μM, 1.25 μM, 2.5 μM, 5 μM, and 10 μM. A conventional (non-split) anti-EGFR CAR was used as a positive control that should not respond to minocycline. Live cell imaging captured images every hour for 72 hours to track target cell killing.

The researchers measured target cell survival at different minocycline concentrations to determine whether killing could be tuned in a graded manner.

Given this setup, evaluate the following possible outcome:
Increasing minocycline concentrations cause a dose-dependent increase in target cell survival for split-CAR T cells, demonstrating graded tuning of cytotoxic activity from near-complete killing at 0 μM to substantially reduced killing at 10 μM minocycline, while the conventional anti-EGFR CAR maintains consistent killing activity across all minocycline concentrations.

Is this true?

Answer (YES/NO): YES